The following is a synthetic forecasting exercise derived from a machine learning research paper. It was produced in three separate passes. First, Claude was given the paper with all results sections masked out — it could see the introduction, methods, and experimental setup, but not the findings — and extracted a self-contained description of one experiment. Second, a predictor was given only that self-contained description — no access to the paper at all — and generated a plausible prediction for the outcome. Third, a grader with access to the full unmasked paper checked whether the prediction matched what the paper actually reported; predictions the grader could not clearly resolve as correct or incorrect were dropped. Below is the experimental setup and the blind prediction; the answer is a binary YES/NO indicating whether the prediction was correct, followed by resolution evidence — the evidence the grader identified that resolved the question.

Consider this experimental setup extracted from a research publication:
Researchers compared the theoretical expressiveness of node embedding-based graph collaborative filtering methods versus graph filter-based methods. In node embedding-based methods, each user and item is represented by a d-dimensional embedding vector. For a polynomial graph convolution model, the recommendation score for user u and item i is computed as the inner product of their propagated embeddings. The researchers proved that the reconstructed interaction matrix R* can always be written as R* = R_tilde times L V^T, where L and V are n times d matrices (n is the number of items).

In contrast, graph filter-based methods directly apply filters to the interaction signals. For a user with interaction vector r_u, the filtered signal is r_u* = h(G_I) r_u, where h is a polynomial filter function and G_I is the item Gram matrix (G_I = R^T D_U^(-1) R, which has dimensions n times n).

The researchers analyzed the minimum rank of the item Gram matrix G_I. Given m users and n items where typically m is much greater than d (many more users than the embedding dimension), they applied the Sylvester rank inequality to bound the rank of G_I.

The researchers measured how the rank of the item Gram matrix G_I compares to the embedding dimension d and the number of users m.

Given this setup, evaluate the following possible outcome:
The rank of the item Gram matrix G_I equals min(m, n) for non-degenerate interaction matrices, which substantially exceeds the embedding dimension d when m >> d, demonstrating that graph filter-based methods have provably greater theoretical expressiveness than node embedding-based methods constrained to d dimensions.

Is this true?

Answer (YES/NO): NO